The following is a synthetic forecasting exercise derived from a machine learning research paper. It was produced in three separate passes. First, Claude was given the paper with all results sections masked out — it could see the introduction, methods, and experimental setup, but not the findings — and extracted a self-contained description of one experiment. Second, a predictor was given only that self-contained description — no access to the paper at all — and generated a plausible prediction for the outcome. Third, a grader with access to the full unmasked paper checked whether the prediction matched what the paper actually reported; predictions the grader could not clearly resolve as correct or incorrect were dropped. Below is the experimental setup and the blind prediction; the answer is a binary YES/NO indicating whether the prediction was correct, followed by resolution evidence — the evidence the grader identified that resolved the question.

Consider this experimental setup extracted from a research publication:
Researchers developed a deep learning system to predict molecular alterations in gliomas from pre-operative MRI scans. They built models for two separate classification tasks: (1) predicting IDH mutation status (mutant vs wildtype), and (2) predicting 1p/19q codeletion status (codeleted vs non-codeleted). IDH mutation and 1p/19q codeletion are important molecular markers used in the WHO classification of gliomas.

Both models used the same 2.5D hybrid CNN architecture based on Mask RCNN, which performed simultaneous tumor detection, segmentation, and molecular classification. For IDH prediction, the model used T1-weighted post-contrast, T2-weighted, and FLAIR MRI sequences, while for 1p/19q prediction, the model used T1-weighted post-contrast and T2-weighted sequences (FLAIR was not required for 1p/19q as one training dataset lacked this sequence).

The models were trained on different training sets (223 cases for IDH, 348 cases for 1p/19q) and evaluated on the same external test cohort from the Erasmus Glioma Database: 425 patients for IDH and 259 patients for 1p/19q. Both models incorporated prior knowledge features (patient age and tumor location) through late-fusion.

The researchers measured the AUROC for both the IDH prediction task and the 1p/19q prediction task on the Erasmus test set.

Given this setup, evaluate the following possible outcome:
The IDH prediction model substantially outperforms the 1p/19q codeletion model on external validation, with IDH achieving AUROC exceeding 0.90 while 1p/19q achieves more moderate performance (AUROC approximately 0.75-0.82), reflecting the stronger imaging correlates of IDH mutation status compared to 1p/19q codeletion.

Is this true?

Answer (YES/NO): NO